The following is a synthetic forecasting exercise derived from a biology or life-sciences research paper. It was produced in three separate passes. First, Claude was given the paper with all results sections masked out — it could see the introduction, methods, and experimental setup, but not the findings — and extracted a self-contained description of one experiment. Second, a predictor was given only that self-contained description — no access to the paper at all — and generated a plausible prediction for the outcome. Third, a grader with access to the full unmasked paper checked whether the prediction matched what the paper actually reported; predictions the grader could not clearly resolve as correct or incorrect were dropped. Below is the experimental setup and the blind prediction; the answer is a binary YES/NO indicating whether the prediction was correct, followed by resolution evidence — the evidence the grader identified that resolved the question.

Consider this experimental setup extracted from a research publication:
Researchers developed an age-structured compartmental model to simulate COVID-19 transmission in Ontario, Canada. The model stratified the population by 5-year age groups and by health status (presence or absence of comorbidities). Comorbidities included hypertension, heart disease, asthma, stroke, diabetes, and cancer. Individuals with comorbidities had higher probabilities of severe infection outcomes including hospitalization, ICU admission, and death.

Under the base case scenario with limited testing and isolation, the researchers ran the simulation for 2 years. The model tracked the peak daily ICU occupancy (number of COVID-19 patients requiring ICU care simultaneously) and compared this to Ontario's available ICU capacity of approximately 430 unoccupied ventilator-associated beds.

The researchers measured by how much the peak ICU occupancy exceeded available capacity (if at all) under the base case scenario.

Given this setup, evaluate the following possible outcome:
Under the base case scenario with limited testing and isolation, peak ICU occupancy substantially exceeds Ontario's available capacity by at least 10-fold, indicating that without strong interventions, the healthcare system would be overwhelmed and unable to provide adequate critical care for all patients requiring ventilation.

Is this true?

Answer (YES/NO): YES